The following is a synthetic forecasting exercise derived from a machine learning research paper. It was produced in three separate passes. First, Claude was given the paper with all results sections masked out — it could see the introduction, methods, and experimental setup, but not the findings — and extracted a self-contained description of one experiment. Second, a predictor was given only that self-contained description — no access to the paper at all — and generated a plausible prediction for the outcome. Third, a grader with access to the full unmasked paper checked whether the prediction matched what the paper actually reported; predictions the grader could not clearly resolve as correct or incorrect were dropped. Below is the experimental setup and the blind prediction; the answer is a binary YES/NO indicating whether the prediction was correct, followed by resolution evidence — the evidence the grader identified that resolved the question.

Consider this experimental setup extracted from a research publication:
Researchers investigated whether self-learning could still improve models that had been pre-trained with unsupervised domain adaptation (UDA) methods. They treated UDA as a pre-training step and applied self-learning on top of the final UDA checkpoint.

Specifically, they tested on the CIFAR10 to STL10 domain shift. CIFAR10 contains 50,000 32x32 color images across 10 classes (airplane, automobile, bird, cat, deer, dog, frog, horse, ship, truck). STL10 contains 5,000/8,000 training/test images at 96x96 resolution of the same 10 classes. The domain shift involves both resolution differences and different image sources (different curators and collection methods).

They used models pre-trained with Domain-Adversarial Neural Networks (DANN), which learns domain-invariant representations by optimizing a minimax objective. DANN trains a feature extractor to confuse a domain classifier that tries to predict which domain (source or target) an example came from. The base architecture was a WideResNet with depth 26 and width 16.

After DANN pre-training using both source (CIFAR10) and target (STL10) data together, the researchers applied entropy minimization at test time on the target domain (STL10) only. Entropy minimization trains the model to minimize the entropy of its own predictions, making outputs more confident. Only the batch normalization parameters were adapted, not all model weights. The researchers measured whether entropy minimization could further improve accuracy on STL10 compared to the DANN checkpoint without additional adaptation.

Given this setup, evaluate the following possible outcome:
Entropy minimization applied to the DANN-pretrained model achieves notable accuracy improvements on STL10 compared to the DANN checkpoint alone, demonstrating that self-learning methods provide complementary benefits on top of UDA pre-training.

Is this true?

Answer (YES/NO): NO